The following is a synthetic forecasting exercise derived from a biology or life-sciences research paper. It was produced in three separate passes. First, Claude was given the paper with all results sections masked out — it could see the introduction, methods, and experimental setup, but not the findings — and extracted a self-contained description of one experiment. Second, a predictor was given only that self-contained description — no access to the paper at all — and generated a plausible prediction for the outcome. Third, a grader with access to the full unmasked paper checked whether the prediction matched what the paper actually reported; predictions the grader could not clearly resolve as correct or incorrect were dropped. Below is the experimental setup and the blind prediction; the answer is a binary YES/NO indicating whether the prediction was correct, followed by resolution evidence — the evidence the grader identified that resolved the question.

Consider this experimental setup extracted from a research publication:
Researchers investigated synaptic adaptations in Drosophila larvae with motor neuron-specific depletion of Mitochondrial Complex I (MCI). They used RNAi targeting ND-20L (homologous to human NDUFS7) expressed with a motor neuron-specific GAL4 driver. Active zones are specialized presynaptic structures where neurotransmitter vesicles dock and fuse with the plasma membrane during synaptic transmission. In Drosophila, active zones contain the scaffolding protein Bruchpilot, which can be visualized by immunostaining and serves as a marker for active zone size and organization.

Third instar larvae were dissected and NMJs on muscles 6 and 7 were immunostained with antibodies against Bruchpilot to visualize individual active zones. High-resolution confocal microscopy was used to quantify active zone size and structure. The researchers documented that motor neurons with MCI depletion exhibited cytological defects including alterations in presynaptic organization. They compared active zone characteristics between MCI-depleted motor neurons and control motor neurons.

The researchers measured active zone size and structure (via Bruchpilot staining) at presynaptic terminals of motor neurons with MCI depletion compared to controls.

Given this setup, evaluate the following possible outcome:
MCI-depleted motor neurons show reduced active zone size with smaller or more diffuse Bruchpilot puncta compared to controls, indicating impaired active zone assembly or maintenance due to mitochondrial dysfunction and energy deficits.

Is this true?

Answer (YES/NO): NO